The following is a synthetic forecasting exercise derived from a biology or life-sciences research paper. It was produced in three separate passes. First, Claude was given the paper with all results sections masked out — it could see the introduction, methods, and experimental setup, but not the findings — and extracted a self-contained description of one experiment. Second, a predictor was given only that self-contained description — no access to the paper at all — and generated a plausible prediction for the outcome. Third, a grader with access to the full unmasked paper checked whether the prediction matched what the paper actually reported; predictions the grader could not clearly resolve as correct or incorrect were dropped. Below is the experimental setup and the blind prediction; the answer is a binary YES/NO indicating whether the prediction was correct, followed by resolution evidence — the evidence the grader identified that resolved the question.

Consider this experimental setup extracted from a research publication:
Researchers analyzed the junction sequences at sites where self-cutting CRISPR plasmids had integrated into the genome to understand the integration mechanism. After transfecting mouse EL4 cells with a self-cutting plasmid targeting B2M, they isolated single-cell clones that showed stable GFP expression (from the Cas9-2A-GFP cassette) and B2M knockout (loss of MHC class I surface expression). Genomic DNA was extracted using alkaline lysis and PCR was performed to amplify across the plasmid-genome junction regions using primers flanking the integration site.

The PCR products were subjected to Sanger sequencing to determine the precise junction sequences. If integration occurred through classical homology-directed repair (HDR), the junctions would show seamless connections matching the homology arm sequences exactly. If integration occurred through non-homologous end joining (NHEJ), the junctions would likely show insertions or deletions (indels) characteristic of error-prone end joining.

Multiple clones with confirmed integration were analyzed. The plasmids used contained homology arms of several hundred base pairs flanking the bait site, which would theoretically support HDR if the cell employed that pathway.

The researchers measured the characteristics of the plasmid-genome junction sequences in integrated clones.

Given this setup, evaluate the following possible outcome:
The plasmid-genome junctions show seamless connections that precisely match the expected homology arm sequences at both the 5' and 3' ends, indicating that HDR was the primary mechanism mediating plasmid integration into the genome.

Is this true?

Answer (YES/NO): NO